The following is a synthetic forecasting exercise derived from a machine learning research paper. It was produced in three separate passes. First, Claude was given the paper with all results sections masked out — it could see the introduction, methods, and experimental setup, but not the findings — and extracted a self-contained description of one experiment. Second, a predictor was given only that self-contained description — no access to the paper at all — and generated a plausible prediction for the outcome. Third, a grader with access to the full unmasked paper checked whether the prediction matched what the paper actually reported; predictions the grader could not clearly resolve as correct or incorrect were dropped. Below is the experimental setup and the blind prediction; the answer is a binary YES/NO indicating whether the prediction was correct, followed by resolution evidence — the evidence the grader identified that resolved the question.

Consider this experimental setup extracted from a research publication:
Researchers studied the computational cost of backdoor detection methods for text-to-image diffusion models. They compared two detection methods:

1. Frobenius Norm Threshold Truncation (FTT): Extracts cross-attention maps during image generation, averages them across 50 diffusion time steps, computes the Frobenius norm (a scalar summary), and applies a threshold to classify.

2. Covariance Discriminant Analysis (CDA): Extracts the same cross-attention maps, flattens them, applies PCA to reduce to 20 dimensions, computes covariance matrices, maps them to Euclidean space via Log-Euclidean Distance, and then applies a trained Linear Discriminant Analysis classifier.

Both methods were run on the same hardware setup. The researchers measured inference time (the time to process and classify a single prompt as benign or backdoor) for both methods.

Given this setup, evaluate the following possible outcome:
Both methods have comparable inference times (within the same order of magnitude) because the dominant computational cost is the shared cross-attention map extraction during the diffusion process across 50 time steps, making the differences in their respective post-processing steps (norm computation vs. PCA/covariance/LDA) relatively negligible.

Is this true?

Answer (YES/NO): YES